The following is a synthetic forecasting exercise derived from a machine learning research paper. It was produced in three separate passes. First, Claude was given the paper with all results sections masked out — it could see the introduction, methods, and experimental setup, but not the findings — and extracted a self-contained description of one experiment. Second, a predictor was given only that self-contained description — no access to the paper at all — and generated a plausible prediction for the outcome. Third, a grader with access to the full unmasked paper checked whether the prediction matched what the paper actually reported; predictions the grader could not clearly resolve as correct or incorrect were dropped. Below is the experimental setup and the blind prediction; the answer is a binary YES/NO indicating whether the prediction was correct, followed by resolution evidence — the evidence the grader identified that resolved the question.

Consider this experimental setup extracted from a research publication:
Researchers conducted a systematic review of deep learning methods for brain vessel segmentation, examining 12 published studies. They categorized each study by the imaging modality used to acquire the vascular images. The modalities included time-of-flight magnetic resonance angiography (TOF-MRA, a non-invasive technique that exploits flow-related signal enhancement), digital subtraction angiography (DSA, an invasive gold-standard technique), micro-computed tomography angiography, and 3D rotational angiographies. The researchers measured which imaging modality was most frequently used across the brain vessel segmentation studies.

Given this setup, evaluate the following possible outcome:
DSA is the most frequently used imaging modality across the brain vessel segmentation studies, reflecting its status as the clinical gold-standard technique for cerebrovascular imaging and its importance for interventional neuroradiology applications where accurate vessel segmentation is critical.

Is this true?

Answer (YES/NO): NO